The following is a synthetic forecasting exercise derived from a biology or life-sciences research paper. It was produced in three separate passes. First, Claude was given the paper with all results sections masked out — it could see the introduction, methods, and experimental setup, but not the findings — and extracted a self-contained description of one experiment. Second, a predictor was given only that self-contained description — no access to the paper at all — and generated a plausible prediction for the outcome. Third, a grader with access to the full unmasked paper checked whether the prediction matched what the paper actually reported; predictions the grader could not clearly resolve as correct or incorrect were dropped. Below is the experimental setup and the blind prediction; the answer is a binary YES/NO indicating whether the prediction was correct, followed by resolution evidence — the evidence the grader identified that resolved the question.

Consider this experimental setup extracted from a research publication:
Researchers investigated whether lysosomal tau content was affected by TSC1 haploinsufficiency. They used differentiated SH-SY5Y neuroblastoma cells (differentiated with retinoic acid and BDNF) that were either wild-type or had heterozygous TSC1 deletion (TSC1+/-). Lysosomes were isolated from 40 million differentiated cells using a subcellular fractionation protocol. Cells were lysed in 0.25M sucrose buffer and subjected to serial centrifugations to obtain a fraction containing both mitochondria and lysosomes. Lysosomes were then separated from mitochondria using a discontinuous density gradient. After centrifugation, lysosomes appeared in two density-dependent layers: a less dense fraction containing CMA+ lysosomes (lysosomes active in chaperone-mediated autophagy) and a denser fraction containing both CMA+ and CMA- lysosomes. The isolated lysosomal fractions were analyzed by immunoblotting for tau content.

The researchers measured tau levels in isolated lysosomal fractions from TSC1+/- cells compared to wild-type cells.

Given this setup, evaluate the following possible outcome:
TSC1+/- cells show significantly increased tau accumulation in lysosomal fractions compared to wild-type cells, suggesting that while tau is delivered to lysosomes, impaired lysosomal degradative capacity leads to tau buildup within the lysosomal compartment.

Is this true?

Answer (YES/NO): NO